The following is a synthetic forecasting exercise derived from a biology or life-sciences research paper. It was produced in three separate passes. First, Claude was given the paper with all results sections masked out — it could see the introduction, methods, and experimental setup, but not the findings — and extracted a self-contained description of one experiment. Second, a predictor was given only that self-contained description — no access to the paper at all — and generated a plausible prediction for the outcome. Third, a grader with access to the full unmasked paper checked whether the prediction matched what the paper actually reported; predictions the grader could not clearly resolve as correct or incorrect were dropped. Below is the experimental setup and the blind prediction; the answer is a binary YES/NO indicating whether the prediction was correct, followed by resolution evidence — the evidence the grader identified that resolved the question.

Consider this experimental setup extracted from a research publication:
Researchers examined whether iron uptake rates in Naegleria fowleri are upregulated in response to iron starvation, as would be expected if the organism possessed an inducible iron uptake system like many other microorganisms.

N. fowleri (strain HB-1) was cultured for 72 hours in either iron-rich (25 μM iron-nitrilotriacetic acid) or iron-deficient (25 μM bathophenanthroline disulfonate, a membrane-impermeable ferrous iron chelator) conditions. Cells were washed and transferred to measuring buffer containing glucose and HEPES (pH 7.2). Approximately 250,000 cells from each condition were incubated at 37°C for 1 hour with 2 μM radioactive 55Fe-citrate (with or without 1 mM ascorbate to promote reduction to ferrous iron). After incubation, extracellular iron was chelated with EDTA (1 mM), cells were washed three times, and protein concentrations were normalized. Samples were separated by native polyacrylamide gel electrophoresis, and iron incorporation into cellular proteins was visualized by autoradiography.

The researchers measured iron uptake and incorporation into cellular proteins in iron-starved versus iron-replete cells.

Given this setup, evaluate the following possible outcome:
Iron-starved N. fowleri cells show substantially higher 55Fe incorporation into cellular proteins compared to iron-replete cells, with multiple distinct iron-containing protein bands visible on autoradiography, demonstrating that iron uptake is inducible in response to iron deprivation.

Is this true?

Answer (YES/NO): NO